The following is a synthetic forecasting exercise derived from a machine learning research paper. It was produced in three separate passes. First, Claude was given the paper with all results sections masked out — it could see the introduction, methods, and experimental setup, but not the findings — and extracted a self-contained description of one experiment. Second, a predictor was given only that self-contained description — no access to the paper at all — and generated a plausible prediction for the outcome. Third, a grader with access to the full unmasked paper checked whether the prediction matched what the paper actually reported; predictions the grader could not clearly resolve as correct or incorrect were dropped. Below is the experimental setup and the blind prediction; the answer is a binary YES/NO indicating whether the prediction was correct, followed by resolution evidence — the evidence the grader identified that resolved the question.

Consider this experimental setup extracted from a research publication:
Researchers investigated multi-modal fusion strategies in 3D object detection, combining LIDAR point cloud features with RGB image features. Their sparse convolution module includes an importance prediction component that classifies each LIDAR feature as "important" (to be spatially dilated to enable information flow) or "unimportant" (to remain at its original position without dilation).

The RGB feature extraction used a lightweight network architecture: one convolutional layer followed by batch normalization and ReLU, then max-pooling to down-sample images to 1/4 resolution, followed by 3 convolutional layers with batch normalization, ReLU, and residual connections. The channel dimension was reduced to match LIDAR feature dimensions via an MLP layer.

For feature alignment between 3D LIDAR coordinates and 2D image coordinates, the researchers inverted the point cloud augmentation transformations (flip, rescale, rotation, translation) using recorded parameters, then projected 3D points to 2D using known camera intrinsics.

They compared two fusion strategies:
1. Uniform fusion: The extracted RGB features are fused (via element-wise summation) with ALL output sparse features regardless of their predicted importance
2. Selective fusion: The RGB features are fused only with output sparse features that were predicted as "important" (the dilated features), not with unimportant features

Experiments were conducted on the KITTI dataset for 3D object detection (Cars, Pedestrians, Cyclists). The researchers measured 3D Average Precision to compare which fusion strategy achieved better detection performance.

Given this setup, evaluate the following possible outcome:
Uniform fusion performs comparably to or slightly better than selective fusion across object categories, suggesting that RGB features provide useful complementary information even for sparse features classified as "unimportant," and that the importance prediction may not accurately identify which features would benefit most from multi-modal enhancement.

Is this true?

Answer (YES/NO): NO